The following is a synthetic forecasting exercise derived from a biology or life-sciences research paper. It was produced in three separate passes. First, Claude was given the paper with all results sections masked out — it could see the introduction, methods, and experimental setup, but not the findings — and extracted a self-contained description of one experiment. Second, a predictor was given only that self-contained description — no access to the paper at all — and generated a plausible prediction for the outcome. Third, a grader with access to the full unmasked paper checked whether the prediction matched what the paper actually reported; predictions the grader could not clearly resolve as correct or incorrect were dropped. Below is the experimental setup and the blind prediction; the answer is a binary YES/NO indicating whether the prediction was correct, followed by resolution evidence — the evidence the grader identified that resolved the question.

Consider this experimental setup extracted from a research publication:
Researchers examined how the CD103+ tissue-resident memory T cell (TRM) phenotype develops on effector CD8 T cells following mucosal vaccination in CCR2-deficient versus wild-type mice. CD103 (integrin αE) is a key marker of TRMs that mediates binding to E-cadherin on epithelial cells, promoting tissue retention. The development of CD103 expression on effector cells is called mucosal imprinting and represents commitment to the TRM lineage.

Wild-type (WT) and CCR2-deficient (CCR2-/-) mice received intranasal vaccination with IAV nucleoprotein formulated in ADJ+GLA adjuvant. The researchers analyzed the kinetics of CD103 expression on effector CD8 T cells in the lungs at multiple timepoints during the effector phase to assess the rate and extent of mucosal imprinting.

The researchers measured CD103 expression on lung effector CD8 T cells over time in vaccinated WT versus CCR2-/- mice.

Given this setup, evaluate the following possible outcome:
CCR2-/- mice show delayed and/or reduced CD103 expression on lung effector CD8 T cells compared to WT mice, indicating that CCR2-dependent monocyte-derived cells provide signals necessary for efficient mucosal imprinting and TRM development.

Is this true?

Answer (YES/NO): NO